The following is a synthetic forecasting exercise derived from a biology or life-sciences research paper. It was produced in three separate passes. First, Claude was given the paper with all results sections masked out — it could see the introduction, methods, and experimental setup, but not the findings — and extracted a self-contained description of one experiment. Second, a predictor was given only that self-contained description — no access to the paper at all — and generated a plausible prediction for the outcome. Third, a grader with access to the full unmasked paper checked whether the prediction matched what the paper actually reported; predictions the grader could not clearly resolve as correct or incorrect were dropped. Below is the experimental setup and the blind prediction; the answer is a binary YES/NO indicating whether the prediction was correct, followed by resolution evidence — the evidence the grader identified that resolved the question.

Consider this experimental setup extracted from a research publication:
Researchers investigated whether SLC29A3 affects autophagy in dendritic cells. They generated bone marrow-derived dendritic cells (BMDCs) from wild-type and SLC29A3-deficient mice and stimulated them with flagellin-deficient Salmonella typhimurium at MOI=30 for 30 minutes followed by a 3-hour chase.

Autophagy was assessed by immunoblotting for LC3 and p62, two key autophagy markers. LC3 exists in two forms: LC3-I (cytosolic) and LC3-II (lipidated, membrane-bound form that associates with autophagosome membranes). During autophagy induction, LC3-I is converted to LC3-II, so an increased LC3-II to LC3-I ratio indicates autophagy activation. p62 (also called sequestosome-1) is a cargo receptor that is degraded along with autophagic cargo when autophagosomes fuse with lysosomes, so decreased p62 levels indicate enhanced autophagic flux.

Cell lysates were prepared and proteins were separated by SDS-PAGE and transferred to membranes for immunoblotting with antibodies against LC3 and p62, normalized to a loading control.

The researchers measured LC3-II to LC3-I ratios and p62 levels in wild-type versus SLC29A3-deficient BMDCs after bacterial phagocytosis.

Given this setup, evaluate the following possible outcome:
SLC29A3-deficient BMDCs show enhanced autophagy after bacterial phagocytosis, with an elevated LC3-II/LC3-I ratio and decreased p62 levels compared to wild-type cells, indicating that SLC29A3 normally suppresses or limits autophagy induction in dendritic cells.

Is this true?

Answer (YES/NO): NO